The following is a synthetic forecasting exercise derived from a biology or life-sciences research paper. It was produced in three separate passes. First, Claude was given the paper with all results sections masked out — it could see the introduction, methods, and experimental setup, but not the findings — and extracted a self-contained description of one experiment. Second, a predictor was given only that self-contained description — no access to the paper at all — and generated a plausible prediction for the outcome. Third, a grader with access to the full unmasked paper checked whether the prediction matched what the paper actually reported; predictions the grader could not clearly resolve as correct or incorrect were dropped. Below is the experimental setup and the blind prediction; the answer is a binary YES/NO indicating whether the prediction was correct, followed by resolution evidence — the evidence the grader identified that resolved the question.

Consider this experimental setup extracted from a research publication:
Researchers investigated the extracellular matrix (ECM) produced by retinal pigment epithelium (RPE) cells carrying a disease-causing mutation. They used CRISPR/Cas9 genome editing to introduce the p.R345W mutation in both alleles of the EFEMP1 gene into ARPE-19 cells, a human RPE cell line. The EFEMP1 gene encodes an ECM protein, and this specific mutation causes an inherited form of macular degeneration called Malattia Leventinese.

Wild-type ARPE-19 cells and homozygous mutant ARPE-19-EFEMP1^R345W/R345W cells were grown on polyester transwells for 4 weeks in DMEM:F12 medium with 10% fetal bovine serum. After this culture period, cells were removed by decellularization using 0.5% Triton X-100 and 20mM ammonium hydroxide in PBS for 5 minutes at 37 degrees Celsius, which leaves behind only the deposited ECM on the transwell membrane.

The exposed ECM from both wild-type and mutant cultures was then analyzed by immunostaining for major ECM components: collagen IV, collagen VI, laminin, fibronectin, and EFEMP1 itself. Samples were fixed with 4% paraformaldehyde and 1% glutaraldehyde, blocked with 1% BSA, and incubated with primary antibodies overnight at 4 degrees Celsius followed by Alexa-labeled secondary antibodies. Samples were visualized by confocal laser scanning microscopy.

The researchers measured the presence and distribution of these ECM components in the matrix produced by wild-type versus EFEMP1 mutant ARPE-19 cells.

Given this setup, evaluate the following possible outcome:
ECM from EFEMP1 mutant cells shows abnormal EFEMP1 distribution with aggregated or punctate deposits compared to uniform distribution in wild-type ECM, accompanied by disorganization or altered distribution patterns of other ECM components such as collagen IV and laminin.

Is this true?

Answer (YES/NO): NO